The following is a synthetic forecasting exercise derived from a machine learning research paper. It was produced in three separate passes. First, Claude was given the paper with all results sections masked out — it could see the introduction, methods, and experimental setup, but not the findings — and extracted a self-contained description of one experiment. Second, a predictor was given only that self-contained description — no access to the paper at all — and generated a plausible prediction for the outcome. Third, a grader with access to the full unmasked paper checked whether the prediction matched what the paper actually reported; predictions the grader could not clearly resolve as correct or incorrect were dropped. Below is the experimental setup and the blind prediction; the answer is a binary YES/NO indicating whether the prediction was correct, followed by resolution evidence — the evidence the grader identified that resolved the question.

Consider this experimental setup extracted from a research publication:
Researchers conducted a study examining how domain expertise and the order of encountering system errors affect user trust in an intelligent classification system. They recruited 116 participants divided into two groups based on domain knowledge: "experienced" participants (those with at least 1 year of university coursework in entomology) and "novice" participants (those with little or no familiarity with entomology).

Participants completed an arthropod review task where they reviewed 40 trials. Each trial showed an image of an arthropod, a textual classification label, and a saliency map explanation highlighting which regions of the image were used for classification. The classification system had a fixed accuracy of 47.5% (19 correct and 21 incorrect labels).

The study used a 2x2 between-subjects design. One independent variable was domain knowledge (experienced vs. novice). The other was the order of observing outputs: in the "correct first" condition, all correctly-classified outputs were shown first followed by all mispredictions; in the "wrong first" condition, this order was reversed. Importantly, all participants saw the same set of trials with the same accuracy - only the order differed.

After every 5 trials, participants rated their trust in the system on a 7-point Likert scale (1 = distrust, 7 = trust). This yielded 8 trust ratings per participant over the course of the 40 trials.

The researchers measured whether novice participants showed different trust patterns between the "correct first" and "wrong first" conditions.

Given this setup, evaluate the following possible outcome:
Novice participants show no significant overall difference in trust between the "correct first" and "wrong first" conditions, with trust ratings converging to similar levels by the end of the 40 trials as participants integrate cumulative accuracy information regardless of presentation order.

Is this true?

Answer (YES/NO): NO